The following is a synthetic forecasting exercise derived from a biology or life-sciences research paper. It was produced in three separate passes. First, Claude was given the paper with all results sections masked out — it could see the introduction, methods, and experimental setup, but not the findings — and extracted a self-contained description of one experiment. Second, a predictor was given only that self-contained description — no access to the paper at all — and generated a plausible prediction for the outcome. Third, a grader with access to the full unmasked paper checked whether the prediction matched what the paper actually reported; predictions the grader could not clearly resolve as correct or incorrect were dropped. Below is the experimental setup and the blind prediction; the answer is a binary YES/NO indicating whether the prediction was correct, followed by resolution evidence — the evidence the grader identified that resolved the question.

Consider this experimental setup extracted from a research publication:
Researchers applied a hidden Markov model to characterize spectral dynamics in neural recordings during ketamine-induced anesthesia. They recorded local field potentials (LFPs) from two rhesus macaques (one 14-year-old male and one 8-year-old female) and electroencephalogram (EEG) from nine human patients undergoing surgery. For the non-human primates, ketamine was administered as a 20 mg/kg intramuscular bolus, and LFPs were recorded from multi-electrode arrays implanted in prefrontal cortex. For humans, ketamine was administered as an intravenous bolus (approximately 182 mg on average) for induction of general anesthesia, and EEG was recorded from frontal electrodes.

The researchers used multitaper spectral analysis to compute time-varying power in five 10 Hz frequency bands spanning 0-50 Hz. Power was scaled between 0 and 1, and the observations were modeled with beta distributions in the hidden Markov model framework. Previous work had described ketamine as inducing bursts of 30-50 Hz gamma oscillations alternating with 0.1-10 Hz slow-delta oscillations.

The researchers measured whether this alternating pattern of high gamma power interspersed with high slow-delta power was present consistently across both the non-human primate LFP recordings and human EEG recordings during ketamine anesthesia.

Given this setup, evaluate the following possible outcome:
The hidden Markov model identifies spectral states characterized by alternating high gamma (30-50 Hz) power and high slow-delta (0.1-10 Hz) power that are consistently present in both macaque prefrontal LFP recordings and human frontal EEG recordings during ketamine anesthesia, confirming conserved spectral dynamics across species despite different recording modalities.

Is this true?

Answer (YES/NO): YES